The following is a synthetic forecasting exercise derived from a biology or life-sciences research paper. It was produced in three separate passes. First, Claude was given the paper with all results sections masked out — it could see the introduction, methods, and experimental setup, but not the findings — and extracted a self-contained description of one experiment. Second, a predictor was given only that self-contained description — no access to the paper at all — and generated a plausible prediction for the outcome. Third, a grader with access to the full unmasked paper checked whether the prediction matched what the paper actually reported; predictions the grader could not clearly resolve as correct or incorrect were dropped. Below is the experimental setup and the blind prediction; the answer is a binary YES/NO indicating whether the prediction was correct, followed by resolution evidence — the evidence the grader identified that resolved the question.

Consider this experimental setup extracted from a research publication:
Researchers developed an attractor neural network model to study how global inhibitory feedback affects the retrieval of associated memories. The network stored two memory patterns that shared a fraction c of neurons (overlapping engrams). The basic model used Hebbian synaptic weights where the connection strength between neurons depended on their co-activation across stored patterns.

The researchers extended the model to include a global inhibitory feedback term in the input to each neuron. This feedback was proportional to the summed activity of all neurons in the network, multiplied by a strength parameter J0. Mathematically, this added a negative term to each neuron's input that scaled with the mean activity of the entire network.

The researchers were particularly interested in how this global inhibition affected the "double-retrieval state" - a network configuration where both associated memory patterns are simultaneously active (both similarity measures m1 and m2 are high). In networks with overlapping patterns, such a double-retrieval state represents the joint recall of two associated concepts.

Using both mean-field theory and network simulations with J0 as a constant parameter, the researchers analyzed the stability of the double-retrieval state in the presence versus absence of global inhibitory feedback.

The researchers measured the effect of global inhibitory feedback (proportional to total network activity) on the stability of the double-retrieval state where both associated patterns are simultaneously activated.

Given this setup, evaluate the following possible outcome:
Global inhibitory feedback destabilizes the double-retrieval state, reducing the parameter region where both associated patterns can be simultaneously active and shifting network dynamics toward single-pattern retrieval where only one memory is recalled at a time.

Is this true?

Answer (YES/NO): YES